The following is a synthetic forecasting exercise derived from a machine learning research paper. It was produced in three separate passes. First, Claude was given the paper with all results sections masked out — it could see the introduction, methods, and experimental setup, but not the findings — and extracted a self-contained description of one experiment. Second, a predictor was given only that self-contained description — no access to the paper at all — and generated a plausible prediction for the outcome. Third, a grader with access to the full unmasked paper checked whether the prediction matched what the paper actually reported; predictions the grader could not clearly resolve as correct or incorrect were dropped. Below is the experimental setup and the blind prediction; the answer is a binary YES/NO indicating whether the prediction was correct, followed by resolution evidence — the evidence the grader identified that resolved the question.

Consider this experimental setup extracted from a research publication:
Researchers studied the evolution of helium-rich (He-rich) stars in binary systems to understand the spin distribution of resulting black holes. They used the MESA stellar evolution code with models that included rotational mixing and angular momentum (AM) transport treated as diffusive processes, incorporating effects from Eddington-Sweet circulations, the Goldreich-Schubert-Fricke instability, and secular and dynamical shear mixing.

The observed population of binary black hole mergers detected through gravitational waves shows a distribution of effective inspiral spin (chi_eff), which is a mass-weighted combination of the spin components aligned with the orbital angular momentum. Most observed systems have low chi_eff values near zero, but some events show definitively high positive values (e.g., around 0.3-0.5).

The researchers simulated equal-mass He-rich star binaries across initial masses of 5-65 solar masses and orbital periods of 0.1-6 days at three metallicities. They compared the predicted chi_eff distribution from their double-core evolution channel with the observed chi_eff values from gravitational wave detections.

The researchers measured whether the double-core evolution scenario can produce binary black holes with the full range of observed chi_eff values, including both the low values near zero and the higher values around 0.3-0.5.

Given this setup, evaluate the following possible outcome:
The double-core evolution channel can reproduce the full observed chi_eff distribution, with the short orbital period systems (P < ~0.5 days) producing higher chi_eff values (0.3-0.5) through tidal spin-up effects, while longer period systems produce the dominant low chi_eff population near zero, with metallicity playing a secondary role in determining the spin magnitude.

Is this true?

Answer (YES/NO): NO